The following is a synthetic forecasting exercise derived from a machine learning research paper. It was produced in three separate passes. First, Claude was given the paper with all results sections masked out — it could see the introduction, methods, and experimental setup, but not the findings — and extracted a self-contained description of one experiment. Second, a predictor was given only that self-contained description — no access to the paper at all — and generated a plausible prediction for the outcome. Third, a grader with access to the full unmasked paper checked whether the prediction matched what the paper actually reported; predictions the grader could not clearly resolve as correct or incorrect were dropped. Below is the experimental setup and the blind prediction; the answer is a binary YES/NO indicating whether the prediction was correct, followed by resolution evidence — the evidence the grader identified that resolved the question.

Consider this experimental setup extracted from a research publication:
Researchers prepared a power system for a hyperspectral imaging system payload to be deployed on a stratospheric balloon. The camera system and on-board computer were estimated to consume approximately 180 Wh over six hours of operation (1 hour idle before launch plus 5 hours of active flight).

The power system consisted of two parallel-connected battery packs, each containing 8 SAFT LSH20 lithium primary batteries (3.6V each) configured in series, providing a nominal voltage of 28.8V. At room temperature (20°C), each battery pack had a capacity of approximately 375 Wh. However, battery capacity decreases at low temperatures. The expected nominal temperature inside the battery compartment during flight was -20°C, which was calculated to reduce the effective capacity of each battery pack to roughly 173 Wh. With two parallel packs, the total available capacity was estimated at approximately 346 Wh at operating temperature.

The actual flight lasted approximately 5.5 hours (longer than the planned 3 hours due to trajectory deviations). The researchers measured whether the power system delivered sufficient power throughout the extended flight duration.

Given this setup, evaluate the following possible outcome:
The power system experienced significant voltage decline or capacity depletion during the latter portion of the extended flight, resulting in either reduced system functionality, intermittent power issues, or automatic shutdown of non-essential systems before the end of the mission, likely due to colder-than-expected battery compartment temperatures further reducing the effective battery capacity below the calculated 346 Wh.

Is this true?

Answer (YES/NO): NO